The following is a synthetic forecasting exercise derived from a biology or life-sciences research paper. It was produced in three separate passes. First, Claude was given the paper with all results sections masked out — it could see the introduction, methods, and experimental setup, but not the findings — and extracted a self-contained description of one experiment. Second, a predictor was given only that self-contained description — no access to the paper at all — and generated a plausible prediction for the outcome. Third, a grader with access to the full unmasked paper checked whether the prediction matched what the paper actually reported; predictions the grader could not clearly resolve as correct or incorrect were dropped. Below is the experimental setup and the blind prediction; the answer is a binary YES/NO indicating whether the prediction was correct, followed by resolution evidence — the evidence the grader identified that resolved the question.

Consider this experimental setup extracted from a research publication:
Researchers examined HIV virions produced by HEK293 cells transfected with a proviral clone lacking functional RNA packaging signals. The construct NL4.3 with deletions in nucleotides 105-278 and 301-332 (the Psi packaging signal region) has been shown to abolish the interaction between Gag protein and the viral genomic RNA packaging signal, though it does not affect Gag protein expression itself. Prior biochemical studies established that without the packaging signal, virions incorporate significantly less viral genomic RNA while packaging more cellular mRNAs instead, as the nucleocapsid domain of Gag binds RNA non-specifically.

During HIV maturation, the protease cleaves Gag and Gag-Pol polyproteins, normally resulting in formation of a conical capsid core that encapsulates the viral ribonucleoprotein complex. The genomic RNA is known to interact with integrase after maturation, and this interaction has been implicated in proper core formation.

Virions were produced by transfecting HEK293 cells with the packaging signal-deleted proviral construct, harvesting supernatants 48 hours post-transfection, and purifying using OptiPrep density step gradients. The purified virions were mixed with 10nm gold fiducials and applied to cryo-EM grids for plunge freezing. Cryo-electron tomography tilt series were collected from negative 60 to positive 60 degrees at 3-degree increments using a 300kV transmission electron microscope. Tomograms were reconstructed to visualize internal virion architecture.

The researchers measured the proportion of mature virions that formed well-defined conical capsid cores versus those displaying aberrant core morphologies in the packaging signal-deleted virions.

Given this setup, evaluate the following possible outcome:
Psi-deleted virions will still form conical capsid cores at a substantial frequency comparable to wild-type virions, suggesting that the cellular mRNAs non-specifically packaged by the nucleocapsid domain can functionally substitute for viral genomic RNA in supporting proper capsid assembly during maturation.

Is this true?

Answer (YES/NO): NO